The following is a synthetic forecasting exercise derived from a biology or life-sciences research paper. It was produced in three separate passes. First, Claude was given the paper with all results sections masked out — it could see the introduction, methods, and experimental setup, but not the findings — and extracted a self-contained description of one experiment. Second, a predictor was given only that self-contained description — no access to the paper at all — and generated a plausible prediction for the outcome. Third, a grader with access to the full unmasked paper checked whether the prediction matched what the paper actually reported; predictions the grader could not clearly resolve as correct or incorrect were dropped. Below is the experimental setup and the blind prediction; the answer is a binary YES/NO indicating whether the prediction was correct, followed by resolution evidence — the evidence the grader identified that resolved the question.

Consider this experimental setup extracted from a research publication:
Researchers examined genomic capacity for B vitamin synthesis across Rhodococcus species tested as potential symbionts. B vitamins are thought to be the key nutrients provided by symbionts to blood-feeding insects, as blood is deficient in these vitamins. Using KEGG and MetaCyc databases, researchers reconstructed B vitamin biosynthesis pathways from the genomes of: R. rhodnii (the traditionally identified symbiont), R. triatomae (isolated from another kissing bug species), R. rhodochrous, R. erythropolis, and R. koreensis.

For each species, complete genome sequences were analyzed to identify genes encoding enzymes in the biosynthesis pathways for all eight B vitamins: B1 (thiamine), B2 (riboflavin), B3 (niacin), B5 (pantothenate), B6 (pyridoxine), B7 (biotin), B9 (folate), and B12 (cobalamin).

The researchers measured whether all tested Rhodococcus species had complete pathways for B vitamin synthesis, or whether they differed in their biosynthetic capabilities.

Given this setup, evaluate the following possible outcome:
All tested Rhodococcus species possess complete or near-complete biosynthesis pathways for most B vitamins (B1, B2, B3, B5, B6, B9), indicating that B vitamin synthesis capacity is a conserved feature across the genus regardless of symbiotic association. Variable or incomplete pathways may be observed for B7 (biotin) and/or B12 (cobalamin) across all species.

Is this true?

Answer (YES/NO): YES